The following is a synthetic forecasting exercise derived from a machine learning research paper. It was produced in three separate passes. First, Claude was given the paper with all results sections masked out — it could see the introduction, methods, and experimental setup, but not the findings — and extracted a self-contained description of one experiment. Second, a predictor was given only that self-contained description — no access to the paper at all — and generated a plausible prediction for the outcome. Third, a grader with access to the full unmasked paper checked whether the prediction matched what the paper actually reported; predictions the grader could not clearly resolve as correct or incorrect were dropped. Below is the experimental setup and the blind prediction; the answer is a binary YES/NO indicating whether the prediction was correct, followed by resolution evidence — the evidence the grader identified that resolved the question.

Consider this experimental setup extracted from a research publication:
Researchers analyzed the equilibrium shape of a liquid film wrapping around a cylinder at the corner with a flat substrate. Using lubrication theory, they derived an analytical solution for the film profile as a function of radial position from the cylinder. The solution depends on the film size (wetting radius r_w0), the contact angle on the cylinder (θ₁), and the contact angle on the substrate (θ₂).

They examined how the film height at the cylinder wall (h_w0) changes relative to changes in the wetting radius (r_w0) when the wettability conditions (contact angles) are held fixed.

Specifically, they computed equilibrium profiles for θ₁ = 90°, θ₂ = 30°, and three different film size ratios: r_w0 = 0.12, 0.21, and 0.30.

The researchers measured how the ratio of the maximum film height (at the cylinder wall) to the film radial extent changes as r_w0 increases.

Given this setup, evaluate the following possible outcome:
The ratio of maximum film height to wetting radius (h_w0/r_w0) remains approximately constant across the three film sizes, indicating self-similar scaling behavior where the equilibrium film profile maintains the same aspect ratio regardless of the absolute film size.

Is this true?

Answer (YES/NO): NO